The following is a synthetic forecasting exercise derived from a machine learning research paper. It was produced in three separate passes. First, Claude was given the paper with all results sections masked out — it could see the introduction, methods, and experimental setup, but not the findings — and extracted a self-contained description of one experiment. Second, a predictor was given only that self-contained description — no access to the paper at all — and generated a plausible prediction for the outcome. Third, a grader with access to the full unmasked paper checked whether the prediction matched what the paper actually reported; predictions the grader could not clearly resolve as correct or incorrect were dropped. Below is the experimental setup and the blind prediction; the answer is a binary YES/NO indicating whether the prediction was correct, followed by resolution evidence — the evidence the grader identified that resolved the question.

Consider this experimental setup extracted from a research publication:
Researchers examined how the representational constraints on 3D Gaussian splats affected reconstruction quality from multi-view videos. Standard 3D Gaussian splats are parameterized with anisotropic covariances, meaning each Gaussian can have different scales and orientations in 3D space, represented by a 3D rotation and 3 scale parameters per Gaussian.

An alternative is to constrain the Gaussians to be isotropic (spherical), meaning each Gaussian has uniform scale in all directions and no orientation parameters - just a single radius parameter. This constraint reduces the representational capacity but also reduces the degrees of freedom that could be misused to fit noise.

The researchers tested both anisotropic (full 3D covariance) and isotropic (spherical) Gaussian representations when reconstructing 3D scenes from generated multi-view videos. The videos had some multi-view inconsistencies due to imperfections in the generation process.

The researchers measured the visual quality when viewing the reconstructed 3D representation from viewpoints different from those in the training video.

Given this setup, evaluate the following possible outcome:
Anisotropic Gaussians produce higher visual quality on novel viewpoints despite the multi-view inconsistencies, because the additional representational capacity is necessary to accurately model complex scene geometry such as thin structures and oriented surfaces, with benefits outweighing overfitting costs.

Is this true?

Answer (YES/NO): NO